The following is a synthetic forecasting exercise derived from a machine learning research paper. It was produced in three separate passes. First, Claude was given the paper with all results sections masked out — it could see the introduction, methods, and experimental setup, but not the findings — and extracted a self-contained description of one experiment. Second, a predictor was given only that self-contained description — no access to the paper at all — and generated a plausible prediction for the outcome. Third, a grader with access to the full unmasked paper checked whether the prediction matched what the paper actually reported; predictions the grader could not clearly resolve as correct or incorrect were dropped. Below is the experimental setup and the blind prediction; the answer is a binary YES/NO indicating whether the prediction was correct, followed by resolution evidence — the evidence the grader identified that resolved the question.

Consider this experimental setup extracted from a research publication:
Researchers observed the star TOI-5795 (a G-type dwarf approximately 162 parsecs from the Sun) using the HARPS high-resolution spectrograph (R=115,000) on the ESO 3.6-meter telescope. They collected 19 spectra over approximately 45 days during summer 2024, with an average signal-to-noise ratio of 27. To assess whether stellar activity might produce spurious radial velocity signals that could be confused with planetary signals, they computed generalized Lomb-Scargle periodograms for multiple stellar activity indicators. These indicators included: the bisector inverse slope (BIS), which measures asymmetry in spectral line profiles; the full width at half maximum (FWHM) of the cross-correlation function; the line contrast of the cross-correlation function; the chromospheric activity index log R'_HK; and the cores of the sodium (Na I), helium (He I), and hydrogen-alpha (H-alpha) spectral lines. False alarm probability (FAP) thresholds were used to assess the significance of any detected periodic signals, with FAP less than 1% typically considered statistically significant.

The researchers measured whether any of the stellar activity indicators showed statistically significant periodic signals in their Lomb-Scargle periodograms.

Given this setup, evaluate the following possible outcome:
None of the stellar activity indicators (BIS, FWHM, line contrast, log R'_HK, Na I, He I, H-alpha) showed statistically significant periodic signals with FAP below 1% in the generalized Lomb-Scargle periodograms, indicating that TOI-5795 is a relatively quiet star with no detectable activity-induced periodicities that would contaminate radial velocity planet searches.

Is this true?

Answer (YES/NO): YES